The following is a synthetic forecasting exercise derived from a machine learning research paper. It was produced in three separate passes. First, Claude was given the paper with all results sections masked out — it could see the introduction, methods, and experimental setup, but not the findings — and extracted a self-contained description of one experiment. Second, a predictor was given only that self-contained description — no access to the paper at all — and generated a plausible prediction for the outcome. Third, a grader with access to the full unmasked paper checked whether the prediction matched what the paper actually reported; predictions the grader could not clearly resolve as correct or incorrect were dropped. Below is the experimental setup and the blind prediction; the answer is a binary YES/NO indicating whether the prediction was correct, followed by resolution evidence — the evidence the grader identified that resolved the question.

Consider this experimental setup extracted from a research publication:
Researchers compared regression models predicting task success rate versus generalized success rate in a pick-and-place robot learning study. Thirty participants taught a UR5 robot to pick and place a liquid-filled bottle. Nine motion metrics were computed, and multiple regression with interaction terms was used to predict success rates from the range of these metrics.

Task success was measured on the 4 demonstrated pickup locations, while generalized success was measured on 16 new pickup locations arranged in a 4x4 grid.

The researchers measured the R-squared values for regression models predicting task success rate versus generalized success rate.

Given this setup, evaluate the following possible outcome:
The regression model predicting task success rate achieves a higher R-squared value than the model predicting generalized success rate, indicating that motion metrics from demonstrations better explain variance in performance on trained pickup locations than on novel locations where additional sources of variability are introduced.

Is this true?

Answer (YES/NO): NO